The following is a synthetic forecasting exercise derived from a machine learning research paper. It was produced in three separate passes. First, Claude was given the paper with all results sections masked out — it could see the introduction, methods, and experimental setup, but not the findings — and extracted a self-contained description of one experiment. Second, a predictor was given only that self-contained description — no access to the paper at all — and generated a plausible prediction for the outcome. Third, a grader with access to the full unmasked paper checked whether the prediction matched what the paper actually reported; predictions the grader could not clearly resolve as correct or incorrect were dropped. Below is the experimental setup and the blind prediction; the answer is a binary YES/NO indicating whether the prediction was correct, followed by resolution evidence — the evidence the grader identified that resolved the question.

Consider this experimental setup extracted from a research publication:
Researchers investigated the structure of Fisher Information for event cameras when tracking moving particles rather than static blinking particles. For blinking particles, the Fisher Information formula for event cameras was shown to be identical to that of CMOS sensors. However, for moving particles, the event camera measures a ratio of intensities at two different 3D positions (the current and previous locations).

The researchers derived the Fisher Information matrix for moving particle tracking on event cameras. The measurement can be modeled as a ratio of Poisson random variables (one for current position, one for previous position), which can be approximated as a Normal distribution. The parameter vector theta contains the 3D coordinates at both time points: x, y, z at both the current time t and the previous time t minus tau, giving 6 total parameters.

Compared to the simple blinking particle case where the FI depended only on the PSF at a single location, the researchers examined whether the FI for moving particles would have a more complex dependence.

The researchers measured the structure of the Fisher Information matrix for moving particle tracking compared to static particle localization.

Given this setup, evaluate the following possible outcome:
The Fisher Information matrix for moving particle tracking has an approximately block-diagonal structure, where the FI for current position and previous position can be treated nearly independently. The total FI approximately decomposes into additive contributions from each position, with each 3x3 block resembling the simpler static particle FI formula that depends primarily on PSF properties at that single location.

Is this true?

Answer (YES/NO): NO